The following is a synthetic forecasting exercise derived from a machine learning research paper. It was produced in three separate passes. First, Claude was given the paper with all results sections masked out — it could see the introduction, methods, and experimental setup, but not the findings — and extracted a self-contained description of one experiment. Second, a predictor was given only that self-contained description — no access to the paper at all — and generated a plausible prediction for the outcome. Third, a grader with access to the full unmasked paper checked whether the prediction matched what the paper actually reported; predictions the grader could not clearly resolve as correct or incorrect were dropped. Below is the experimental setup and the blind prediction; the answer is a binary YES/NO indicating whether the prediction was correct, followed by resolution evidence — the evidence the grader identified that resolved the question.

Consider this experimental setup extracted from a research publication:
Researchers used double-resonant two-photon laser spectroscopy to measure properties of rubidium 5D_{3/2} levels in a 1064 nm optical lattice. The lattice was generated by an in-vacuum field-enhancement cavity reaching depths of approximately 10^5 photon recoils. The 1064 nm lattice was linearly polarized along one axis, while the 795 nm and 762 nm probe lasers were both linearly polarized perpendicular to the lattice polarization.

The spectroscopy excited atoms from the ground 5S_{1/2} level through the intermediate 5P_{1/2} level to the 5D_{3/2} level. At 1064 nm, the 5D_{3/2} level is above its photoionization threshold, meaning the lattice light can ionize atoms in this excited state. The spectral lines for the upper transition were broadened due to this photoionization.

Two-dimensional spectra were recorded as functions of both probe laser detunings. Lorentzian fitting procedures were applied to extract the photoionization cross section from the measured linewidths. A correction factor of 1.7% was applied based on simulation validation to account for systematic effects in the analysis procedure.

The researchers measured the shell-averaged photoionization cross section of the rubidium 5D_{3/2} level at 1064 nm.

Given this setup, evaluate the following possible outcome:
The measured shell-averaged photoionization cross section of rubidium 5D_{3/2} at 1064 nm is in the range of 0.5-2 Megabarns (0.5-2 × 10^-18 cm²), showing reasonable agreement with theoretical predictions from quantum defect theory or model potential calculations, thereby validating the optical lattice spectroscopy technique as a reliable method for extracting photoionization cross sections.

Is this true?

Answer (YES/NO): NO